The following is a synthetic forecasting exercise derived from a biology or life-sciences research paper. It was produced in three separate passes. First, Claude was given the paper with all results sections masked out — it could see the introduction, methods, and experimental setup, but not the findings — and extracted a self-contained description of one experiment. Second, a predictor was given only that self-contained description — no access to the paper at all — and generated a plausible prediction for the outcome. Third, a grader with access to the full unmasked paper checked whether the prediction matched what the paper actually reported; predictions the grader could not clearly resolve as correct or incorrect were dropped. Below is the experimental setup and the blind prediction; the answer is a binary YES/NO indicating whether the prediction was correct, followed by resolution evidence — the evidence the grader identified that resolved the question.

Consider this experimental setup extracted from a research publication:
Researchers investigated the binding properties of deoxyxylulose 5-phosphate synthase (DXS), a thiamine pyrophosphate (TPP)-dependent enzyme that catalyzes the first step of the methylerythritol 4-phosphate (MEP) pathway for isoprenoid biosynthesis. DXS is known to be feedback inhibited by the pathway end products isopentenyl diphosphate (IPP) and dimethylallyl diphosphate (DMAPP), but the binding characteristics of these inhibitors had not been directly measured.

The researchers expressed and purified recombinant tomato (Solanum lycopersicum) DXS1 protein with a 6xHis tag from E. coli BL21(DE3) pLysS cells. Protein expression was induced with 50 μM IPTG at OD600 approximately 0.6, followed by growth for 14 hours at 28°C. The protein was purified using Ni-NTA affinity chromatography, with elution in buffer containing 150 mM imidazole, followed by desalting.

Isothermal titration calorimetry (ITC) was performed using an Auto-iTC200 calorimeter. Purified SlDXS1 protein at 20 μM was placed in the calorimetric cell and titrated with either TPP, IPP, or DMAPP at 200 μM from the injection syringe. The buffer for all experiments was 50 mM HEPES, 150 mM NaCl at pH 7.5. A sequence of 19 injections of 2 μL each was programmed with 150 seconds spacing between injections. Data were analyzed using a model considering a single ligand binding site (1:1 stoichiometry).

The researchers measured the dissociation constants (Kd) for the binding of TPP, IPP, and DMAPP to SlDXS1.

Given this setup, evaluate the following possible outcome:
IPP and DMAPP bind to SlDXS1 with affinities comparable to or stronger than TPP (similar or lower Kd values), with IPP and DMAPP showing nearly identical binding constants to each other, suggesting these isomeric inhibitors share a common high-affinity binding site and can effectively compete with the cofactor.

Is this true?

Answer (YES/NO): NO